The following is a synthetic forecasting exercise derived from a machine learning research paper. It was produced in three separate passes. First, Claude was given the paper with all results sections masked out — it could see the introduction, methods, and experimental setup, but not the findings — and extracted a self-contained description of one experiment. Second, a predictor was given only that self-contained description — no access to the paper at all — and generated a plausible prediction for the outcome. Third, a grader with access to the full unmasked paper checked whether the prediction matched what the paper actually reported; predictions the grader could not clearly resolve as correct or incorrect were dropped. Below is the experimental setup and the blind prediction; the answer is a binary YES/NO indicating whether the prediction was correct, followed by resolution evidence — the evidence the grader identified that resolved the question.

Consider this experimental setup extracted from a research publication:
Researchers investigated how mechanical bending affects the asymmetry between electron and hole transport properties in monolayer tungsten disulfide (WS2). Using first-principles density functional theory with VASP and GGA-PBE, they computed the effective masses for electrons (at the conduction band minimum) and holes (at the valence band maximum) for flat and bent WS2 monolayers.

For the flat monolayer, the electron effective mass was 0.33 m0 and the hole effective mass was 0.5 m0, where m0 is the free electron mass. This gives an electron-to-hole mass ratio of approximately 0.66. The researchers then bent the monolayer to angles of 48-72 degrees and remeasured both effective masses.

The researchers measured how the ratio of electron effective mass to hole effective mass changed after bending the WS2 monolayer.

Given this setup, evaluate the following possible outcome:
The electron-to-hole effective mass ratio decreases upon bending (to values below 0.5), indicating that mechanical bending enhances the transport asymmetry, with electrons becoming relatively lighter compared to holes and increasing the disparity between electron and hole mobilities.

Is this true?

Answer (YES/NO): YES